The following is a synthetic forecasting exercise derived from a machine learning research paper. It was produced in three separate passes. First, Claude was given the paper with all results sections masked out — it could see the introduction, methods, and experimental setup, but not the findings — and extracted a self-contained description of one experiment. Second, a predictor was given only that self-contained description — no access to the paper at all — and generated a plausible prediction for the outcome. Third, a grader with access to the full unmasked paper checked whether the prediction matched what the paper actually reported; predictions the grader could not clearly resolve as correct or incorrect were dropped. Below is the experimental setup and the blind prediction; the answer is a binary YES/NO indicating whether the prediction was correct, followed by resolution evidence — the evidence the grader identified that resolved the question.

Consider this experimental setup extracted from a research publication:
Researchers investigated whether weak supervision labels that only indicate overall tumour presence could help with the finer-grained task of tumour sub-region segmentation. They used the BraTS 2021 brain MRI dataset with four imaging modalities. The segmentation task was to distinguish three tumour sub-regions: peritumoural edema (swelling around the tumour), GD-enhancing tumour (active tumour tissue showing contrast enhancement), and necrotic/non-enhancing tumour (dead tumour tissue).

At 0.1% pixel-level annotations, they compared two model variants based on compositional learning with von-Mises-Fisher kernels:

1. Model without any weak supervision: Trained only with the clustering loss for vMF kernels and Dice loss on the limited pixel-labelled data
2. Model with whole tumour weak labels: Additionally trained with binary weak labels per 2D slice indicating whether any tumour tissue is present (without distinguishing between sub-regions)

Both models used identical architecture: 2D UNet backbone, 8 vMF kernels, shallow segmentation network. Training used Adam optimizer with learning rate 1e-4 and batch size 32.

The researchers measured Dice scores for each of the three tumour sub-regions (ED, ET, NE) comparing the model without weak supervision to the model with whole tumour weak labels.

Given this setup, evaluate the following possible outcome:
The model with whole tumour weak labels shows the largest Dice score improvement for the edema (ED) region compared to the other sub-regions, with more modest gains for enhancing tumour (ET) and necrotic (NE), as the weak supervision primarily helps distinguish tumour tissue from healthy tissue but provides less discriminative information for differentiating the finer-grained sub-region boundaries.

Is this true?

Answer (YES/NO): NO